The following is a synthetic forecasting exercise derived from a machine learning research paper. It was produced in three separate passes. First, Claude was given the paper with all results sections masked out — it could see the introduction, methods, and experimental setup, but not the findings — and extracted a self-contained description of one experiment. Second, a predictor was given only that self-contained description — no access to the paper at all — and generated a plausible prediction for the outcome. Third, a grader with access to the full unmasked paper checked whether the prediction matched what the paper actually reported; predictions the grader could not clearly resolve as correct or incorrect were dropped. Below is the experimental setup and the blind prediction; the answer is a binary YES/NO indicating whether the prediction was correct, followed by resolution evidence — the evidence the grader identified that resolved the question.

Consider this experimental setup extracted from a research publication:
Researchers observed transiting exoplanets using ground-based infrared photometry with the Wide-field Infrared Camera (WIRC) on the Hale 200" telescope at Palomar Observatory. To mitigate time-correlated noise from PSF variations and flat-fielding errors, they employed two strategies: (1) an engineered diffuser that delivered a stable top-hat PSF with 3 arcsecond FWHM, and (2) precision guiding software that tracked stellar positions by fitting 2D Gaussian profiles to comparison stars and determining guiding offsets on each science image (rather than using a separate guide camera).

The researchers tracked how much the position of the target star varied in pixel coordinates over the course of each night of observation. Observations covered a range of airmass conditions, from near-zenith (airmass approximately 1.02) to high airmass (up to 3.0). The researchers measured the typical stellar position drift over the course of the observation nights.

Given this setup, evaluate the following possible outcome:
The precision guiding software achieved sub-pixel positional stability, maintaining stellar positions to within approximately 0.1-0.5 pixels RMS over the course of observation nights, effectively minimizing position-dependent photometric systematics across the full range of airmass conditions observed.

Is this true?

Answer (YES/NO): NO